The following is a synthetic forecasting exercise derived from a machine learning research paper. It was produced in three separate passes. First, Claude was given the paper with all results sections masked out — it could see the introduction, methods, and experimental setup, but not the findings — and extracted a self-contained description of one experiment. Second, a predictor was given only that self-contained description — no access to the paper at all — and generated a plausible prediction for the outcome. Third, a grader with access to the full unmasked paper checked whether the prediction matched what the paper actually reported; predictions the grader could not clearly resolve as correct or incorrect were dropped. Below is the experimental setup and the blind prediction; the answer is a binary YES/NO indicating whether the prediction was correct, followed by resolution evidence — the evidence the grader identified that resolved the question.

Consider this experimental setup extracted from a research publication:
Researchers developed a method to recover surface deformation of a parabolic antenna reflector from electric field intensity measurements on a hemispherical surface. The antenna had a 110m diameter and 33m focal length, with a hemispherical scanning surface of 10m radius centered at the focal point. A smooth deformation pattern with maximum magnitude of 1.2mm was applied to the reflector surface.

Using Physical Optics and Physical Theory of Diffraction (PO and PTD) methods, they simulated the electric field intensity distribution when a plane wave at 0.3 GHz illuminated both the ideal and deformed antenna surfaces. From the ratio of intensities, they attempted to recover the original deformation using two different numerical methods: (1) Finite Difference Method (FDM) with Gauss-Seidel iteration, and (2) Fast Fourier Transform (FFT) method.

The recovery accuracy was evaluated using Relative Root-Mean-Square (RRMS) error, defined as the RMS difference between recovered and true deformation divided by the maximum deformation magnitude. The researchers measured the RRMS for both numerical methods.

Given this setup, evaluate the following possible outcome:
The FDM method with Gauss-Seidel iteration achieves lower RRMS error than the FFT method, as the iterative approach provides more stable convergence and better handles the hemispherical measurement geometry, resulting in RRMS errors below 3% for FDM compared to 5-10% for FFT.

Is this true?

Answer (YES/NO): NO